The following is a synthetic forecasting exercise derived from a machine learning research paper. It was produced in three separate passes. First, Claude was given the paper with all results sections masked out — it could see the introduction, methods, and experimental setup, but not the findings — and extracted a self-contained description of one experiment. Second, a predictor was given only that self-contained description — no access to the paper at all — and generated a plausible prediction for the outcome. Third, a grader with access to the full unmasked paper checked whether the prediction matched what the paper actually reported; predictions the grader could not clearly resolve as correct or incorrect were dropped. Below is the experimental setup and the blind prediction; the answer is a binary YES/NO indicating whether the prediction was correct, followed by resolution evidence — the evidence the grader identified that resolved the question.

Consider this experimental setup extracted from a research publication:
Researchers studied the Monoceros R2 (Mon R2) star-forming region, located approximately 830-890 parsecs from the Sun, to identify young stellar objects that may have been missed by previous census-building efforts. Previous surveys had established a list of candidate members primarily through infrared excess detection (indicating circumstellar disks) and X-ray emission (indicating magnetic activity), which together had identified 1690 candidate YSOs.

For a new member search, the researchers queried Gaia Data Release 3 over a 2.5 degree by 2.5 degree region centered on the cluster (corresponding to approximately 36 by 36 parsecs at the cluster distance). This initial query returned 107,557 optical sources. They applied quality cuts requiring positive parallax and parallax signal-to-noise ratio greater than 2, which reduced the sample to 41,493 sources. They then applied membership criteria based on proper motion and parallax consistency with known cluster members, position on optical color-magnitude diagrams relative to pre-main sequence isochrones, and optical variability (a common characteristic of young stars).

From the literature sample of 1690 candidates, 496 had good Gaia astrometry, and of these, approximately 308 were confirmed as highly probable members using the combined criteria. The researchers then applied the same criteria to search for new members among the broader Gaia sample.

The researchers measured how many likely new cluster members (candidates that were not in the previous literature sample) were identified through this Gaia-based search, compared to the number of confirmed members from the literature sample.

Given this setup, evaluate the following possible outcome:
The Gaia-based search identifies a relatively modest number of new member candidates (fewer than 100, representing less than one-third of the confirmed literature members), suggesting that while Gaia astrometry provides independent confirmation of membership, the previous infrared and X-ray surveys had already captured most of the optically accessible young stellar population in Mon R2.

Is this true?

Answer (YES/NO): NO